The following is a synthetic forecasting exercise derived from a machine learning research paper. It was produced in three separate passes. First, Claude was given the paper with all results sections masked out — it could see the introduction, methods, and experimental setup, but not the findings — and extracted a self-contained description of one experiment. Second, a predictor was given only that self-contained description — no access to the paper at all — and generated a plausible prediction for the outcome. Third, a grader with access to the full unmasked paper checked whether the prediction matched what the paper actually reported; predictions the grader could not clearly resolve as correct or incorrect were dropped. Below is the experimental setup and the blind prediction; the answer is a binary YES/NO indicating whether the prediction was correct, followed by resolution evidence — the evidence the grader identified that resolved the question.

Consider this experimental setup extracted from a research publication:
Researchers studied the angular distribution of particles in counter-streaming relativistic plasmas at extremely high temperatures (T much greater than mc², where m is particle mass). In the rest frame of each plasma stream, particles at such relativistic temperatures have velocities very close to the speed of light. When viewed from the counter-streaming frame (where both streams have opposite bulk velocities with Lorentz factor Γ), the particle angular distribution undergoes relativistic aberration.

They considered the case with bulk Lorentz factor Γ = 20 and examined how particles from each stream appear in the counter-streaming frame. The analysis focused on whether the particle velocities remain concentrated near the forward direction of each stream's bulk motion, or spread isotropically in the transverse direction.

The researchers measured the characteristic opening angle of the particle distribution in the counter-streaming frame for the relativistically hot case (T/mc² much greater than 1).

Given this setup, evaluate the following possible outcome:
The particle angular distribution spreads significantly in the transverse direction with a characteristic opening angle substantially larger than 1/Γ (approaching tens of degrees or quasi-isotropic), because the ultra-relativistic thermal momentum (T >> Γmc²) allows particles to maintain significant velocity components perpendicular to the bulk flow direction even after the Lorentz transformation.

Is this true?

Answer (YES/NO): NO